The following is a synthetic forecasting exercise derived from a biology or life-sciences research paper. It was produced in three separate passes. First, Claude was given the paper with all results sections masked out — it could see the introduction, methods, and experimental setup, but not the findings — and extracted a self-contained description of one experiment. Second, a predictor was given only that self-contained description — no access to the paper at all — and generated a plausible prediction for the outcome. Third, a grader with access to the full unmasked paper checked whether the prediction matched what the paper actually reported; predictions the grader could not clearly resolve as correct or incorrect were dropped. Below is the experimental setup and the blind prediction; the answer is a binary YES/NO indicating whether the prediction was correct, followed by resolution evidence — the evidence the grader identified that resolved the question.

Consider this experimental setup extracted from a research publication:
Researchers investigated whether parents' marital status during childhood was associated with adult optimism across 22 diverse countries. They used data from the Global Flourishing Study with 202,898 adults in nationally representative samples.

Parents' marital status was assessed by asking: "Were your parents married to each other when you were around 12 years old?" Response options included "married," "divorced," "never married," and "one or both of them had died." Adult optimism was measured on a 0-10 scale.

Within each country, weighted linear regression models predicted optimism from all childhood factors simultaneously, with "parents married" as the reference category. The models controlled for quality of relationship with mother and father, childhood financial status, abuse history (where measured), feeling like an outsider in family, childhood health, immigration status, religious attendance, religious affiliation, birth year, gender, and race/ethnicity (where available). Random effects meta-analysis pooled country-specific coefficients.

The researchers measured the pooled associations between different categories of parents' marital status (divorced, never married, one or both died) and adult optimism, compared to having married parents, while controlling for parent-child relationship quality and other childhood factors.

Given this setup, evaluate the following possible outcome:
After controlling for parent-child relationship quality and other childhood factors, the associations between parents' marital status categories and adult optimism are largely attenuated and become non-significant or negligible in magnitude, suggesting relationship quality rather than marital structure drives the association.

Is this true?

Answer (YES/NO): NO